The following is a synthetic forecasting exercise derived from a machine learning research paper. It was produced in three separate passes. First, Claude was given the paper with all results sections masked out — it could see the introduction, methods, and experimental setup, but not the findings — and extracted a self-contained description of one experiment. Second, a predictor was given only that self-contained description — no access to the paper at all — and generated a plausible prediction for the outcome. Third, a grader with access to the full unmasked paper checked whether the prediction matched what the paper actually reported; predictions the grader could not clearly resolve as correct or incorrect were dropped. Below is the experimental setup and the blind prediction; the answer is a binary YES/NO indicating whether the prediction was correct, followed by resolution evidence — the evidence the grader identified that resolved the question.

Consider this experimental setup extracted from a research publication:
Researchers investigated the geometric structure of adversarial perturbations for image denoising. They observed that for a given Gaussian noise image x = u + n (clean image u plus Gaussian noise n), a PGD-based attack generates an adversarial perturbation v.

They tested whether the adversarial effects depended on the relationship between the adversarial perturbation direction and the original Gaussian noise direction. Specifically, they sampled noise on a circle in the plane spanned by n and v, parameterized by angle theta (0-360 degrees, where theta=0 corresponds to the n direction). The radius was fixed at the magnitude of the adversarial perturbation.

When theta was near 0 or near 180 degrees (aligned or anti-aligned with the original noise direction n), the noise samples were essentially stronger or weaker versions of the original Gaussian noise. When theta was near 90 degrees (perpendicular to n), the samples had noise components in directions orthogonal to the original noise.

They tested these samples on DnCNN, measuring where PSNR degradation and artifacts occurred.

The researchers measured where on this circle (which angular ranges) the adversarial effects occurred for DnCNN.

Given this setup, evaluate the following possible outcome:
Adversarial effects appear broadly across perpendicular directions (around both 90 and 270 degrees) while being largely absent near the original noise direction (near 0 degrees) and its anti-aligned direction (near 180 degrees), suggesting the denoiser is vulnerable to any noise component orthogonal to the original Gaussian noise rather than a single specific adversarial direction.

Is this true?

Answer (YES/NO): NO